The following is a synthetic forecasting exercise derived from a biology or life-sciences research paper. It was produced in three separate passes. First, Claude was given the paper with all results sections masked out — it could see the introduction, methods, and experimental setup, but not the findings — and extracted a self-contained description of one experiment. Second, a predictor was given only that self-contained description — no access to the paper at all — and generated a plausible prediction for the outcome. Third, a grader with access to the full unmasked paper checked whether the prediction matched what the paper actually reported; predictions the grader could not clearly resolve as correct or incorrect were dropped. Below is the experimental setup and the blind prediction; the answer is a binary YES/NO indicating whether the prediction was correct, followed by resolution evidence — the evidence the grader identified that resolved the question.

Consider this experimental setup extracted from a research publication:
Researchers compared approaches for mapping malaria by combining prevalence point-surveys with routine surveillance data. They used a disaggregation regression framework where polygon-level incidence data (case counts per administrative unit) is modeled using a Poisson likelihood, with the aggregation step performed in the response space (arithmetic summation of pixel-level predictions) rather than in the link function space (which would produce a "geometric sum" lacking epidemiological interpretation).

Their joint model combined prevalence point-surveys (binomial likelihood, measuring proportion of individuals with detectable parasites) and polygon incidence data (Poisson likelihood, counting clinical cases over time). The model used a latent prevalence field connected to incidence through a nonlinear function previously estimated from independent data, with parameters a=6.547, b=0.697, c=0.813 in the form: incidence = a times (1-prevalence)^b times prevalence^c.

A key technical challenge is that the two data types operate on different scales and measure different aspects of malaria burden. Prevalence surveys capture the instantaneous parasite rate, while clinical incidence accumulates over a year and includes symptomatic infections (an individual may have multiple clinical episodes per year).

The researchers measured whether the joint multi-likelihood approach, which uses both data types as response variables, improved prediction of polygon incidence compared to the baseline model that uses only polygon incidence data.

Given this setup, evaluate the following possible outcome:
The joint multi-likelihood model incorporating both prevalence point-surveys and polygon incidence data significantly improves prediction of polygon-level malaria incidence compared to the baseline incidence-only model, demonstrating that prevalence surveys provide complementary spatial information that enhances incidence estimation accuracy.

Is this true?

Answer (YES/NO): NO